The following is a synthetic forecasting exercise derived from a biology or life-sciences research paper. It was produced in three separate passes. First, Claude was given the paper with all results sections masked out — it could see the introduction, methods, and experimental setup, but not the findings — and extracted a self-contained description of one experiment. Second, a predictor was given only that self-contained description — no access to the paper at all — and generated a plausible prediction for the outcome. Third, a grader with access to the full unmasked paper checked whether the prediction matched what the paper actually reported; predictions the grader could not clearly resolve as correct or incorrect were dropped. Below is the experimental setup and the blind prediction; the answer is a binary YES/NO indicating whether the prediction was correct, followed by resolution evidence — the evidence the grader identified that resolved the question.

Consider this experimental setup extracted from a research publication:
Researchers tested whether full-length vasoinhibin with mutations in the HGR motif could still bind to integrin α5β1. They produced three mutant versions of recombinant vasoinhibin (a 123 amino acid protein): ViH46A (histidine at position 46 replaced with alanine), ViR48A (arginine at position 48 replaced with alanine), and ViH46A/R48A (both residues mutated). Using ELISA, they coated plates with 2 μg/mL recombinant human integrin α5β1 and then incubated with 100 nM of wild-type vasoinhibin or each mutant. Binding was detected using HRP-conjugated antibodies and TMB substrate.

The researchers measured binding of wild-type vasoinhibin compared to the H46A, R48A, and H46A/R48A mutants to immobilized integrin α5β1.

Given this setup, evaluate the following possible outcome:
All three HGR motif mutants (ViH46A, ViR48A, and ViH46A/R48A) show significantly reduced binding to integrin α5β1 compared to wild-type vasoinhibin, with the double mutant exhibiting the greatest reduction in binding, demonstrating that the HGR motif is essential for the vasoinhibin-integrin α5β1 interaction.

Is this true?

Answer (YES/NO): NO